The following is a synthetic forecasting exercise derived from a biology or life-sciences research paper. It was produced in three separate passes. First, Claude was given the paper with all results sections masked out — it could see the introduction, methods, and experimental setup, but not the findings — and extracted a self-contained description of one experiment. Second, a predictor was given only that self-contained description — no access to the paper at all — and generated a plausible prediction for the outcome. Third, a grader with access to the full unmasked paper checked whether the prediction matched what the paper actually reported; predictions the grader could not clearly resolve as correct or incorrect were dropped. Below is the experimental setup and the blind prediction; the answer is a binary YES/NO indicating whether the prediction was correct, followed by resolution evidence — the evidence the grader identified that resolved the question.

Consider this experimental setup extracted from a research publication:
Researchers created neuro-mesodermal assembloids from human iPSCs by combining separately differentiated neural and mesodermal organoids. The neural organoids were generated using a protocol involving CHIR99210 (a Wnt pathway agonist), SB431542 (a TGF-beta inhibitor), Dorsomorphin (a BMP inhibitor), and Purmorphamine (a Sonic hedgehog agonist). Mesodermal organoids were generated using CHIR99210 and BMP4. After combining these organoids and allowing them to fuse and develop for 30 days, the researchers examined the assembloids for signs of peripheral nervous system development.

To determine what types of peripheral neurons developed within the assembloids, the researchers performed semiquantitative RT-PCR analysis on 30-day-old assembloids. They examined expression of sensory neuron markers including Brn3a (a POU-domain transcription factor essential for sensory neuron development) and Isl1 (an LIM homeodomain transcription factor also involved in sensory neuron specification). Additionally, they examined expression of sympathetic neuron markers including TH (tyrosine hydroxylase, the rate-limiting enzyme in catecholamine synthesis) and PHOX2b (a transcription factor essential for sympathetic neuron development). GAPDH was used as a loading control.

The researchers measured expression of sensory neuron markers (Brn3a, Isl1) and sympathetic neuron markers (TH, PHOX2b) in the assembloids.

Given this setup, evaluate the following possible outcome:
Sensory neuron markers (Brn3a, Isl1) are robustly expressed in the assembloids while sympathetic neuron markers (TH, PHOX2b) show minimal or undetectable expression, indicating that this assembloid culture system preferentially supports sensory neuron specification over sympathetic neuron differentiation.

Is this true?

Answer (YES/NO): NO